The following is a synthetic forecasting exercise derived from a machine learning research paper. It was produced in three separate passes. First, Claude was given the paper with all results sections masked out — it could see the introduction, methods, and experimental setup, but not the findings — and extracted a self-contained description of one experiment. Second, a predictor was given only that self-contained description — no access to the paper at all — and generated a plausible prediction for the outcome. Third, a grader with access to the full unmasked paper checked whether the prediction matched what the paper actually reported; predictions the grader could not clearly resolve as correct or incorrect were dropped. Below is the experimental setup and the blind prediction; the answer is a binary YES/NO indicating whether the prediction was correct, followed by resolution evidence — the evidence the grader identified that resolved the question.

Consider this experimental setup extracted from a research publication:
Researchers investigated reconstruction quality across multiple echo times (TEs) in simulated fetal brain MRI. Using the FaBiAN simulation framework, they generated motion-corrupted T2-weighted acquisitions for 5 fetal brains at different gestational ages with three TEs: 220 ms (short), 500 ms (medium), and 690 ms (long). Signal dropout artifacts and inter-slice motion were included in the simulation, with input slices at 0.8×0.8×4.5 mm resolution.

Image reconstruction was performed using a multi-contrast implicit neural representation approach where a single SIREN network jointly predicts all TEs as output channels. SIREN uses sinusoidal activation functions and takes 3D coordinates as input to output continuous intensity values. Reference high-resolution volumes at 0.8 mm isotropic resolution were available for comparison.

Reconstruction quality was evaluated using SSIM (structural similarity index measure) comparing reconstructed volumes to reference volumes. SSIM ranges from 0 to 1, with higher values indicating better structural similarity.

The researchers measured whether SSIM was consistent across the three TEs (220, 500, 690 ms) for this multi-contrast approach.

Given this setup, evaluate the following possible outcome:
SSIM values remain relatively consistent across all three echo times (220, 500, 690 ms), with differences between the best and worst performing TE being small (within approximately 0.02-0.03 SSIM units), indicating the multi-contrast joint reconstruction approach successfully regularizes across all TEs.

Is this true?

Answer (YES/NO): NO